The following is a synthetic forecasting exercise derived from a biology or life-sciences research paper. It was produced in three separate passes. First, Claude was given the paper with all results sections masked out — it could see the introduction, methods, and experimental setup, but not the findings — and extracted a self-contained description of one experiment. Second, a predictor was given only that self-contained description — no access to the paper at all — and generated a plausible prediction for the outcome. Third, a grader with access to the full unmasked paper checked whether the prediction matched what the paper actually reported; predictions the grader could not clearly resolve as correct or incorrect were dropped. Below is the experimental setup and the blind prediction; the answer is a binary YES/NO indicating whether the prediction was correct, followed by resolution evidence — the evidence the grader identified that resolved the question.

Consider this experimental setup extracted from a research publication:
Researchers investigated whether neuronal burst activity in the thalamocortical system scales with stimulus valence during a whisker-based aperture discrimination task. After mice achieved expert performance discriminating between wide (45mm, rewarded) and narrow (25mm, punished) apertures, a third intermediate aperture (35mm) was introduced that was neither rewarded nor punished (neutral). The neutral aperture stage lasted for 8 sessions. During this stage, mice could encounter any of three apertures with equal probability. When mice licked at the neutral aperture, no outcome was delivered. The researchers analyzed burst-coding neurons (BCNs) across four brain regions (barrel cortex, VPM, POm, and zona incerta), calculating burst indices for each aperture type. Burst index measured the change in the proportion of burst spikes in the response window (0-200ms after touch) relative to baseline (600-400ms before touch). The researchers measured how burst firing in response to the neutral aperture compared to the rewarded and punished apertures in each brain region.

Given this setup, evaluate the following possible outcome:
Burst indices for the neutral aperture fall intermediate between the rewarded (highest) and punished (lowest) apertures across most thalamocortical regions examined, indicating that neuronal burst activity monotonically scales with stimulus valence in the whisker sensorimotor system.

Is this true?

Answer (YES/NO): YES